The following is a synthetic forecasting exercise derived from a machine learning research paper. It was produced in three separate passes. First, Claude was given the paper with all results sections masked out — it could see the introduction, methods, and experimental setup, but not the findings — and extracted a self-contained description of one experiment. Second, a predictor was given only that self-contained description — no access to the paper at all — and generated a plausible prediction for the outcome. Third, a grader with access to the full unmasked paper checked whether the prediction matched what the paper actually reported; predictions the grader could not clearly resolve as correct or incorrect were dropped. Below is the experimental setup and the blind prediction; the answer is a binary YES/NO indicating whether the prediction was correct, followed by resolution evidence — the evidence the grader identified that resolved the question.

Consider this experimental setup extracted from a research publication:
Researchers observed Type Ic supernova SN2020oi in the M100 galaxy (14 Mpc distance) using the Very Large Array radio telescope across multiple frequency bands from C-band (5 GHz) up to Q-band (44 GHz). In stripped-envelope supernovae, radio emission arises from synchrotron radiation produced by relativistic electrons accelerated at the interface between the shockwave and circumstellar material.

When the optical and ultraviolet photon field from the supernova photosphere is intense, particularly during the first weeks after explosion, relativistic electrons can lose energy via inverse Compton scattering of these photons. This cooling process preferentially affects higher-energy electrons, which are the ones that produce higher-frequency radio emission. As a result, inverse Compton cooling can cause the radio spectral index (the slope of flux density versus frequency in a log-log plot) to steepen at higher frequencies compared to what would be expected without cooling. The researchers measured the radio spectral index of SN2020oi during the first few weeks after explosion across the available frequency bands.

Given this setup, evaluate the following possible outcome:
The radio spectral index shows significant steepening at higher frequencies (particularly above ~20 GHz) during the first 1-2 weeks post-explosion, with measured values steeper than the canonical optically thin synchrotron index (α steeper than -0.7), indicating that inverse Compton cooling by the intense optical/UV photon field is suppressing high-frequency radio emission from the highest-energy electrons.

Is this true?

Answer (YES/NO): YES